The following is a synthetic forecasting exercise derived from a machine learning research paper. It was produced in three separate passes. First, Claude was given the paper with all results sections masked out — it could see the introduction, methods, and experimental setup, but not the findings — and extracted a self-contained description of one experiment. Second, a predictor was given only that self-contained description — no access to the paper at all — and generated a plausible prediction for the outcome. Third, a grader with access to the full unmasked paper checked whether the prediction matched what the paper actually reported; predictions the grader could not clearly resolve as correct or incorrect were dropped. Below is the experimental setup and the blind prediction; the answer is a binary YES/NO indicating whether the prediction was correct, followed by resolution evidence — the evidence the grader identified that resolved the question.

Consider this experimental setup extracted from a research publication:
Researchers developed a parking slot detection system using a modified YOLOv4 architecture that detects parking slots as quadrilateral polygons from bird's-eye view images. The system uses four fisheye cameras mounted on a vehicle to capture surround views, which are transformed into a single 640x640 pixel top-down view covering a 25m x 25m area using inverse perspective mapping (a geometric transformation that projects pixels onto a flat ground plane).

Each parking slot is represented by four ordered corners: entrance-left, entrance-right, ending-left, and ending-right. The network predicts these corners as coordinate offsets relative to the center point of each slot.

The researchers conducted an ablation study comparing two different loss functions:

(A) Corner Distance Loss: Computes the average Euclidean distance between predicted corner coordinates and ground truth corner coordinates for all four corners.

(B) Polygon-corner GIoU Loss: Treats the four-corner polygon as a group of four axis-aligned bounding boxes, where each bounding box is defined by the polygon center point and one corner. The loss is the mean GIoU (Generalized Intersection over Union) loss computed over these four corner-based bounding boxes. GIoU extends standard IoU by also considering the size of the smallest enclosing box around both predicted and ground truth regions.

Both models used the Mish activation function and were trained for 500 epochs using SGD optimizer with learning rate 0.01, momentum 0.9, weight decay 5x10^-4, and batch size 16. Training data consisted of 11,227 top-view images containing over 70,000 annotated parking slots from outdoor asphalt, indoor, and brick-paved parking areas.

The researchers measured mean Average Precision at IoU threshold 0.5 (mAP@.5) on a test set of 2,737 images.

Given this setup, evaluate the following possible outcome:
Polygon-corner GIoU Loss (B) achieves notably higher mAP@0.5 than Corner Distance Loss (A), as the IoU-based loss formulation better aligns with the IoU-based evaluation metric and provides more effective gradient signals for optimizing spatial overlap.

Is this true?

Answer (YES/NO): YES